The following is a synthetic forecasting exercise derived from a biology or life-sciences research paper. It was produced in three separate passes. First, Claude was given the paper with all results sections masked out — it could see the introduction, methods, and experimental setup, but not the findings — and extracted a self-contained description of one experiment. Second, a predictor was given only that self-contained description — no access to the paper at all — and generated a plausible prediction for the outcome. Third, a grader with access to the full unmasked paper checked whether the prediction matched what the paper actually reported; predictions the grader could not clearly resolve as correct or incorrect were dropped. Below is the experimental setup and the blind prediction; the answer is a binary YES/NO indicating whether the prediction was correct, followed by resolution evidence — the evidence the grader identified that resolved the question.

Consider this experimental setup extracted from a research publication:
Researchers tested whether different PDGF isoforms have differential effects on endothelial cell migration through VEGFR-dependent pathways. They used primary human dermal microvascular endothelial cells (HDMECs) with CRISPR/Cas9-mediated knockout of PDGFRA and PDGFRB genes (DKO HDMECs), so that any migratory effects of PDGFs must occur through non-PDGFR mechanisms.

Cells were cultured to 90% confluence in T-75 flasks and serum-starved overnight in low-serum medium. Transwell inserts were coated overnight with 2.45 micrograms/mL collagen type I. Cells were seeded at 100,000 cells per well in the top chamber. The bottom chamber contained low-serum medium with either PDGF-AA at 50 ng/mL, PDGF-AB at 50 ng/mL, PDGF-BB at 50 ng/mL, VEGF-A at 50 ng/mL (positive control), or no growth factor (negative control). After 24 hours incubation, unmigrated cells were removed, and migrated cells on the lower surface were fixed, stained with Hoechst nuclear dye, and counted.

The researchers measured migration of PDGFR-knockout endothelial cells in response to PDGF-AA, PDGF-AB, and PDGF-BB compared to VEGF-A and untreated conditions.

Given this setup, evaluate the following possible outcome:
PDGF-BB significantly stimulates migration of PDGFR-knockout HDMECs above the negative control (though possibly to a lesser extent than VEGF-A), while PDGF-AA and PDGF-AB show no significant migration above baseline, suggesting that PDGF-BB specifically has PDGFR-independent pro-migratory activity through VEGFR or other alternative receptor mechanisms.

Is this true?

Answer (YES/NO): NO